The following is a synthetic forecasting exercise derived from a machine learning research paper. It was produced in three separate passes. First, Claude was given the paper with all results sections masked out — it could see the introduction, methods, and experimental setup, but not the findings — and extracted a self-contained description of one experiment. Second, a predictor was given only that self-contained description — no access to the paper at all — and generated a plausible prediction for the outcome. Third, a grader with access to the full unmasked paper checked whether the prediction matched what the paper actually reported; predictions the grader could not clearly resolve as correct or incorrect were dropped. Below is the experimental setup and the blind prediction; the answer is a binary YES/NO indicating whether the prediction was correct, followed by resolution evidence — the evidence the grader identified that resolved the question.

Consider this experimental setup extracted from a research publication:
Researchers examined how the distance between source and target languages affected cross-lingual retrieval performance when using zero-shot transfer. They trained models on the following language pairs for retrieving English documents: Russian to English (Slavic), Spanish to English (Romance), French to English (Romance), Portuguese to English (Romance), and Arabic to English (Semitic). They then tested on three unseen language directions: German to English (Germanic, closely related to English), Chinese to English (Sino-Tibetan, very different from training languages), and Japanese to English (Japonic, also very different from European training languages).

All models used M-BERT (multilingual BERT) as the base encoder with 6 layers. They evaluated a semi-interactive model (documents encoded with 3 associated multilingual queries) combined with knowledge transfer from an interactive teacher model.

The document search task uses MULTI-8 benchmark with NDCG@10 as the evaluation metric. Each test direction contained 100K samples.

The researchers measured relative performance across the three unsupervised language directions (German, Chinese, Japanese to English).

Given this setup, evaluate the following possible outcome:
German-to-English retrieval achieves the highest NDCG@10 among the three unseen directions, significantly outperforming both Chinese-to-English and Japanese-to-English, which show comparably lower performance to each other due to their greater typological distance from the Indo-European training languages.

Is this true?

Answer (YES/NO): NO